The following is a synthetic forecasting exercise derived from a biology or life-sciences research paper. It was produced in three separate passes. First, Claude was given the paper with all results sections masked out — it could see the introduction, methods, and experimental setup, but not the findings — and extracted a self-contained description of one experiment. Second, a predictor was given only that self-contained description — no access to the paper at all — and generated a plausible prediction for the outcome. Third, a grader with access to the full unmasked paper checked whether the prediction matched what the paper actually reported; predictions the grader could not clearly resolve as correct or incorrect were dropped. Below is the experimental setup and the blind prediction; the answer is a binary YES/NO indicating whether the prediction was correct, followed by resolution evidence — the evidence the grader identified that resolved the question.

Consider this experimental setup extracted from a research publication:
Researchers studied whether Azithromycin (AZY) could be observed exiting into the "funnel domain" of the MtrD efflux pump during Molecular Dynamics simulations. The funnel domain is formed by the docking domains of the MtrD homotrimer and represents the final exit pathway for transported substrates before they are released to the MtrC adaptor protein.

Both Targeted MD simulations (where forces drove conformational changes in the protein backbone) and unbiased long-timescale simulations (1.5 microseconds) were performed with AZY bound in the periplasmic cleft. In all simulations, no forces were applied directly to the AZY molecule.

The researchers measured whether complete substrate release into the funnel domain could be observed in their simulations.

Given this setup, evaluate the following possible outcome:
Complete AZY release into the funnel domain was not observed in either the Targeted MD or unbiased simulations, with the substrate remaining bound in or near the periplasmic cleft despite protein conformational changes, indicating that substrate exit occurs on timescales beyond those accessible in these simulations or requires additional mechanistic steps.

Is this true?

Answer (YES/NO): YES